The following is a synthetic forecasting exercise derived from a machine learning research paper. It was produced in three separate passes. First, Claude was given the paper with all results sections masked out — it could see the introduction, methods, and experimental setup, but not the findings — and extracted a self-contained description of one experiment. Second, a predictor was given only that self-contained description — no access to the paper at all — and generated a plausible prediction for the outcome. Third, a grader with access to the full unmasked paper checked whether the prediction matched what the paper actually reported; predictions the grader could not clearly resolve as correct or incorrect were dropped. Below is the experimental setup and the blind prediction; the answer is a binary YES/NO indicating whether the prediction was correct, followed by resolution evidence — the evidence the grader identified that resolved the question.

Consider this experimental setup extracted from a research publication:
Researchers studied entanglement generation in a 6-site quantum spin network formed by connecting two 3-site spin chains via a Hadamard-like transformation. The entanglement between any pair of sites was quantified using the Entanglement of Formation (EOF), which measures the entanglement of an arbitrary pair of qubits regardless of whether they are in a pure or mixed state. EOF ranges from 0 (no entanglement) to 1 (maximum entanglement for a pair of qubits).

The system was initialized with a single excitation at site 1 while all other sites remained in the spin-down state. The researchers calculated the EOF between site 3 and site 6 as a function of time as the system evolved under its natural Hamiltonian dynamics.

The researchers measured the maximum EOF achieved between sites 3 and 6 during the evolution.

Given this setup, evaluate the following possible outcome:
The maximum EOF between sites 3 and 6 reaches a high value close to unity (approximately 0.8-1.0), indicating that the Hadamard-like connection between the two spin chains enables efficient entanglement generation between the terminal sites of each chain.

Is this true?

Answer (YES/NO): YES